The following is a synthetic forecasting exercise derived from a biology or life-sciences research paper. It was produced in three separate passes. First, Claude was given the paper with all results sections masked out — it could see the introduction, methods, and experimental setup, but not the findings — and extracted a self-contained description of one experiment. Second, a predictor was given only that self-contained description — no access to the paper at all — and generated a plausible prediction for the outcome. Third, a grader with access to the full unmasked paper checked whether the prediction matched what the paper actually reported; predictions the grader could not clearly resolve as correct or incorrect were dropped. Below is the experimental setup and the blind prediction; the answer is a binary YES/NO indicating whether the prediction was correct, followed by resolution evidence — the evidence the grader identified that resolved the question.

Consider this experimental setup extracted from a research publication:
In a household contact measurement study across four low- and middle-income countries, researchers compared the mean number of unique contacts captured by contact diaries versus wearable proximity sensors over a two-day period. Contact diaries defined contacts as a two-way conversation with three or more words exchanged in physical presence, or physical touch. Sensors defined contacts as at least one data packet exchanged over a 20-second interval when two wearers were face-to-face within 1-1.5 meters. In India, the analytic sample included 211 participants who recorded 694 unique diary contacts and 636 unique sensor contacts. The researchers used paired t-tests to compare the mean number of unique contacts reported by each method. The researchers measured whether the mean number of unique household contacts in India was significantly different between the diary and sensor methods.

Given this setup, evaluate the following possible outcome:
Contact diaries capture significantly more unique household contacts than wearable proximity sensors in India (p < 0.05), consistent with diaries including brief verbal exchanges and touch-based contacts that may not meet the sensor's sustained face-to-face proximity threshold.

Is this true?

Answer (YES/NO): YES